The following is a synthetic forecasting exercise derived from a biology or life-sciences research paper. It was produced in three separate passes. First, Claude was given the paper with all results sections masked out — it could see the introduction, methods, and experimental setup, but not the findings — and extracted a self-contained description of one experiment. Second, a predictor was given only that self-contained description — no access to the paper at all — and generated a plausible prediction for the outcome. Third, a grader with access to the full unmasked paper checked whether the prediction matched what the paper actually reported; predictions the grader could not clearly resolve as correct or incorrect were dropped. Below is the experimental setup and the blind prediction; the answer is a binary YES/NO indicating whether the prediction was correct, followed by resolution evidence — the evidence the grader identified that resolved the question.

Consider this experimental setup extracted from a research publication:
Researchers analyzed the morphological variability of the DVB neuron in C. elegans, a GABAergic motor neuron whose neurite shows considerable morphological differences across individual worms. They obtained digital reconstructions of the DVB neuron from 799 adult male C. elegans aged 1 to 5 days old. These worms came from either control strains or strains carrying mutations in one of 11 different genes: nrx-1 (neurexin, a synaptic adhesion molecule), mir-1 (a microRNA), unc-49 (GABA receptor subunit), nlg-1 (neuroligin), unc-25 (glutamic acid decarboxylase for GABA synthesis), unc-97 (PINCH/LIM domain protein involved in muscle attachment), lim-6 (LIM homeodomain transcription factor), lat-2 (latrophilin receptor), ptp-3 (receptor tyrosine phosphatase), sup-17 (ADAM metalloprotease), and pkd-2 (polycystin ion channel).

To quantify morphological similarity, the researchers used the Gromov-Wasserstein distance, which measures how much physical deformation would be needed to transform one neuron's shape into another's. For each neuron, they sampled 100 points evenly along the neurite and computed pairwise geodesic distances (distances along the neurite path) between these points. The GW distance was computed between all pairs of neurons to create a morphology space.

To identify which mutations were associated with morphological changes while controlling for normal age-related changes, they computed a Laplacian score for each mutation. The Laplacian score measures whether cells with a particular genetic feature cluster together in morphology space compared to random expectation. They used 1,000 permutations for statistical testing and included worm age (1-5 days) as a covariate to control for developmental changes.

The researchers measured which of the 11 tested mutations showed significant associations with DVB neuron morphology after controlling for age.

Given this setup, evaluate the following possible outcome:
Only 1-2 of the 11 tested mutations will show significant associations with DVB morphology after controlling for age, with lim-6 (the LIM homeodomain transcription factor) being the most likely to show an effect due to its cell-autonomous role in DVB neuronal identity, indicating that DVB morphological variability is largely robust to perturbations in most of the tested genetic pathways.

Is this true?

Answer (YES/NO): NO